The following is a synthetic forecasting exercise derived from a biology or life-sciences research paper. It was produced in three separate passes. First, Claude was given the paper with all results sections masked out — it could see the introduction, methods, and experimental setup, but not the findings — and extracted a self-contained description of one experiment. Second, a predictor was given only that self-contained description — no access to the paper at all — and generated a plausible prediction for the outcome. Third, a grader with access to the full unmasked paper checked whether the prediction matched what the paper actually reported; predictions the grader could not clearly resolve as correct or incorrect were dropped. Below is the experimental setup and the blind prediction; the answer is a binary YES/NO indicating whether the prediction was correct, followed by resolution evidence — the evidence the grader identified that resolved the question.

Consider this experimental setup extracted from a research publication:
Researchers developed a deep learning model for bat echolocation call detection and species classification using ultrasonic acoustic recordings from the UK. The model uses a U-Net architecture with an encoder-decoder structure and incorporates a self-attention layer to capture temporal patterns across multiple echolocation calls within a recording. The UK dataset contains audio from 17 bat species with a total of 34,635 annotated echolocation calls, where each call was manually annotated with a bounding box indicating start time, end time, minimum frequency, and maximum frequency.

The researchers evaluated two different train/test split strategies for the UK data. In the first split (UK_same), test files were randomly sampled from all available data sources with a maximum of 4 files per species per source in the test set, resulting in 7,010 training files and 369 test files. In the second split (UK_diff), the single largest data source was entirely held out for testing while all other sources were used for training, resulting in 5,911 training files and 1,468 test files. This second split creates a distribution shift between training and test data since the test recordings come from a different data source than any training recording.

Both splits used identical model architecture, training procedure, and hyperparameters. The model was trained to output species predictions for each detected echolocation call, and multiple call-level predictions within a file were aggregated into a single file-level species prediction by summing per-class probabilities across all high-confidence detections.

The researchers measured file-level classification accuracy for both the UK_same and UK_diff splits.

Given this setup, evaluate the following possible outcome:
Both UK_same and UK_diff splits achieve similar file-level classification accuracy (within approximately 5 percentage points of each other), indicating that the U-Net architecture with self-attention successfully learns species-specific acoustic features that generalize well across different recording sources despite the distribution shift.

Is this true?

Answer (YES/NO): NO